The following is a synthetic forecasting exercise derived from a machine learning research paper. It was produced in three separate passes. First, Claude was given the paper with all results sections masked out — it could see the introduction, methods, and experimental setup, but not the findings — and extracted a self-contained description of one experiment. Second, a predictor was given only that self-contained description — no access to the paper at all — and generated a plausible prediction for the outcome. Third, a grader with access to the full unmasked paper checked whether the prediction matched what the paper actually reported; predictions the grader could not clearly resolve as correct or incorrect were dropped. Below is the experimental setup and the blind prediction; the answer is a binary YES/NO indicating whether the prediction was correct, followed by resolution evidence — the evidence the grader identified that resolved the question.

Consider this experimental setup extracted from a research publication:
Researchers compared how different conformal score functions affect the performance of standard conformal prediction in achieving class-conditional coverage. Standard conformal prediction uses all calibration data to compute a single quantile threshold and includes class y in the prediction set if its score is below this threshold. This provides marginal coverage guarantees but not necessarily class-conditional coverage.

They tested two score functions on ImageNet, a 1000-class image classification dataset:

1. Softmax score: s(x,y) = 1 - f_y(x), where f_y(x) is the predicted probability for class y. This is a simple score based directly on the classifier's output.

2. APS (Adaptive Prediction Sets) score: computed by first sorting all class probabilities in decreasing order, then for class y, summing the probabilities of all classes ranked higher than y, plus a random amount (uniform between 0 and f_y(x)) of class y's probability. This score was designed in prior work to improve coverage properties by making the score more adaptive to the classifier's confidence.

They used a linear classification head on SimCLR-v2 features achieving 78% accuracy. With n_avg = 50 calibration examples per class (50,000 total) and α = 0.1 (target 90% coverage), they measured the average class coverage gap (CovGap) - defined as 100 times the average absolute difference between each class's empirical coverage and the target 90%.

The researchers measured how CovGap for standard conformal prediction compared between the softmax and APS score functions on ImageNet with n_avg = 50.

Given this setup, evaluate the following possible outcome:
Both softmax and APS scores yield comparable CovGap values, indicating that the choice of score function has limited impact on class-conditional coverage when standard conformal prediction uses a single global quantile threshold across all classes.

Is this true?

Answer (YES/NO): NO